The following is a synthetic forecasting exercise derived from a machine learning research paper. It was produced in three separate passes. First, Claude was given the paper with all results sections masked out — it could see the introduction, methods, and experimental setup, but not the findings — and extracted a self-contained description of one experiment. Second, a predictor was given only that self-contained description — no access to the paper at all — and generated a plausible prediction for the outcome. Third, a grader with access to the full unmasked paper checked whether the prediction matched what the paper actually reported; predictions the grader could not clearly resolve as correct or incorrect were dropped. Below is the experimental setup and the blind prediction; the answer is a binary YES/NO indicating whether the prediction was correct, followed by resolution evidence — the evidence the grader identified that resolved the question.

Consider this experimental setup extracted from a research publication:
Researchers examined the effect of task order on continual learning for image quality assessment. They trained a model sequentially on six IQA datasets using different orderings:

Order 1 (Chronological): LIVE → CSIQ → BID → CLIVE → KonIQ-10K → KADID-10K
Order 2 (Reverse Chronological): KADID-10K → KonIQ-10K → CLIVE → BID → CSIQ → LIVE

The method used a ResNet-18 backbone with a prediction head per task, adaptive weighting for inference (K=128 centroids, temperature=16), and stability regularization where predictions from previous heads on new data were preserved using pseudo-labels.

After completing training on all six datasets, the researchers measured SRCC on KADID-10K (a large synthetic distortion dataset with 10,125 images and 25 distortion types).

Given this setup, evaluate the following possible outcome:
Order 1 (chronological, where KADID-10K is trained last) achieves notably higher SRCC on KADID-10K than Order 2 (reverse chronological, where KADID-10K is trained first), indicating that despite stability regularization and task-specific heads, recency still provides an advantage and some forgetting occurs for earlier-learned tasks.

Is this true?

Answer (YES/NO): YES